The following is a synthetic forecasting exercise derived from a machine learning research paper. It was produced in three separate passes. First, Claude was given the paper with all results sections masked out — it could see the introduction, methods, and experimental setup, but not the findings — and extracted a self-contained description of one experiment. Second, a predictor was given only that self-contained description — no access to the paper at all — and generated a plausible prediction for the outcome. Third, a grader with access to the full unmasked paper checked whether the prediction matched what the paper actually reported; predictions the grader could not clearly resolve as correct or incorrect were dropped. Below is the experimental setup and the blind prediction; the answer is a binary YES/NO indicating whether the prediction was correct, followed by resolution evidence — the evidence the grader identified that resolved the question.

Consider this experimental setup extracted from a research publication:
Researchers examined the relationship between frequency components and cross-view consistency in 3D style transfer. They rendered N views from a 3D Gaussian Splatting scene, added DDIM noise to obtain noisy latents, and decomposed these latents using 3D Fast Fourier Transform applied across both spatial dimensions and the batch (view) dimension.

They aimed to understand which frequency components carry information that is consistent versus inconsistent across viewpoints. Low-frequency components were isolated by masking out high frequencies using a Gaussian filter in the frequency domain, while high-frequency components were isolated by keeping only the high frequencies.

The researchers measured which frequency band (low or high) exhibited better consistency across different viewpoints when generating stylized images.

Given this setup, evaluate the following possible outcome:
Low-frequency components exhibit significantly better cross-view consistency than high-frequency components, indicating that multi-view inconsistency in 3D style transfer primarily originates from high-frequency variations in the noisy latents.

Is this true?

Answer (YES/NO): NO